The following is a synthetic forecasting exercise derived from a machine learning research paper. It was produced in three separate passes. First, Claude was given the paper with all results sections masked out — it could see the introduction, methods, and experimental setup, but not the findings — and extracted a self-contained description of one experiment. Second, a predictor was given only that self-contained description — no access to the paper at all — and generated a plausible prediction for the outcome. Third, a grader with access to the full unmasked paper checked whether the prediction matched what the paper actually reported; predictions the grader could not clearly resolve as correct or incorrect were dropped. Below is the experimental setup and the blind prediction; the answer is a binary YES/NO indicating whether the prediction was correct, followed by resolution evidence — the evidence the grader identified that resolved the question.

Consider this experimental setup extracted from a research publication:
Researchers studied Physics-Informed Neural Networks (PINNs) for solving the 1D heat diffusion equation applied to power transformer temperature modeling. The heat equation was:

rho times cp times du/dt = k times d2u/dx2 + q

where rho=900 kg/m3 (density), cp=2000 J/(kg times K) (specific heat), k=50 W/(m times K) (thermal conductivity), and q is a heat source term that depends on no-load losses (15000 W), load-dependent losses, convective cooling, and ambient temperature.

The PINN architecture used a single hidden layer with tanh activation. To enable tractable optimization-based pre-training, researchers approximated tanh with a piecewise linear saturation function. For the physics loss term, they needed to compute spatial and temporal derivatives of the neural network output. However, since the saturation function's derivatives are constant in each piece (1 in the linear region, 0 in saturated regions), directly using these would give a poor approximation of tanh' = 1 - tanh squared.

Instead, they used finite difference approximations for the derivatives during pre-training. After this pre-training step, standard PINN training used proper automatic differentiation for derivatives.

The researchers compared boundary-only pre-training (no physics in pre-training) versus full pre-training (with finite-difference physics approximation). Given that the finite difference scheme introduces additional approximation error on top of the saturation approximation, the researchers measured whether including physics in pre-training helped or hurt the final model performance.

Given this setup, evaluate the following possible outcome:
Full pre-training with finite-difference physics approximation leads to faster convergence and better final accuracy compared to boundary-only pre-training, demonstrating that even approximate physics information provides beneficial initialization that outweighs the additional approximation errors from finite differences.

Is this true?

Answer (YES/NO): NO